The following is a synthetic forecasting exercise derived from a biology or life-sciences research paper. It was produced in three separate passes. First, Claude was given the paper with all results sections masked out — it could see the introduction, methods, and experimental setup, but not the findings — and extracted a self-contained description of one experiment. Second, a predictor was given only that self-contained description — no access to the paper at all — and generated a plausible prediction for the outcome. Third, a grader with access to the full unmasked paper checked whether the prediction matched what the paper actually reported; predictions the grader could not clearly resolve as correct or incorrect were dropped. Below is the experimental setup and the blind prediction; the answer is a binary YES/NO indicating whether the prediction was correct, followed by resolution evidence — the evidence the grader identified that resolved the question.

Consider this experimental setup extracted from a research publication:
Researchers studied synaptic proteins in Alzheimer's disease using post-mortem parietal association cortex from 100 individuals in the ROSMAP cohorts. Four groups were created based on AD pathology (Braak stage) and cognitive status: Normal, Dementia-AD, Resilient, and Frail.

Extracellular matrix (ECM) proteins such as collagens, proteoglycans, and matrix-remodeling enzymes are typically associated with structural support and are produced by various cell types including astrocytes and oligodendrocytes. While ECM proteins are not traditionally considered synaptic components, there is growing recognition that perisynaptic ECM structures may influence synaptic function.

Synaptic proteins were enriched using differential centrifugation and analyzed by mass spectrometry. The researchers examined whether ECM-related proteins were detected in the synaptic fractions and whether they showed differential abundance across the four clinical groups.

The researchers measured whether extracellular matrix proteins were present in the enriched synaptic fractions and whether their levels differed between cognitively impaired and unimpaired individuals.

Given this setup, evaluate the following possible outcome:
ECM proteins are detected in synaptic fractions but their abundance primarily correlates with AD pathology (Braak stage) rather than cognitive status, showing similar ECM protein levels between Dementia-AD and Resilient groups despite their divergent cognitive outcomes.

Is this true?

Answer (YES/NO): YES